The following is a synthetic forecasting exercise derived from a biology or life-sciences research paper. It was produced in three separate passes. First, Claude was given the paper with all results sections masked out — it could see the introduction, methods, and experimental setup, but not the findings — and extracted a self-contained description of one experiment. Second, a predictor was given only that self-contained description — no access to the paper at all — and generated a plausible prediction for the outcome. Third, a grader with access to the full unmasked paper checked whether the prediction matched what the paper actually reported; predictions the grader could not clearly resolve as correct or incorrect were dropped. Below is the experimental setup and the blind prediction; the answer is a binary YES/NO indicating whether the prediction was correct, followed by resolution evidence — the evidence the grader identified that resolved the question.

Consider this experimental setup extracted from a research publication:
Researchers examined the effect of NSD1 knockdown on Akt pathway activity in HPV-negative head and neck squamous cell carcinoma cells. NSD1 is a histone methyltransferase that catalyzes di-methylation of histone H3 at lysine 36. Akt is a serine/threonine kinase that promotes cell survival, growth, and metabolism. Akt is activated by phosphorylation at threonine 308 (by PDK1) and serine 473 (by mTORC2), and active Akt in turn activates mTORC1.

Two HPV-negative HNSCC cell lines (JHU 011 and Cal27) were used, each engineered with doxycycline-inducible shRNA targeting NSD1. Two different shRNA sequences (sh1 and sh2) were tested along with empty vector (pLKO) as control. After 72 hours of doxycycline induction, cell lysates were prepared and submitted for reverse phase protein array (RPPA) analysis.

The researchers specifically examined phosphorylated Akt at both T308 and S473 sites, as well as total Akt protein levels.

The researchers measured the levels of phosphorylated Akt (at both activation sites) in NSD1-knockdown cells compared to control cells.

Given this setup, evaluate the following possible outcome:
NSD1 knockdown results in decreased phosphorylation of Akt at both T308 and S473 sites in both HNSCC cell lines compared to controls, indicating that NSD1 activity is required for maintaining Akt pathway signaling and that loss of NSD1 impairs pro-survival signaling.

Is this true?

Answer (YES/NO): YES